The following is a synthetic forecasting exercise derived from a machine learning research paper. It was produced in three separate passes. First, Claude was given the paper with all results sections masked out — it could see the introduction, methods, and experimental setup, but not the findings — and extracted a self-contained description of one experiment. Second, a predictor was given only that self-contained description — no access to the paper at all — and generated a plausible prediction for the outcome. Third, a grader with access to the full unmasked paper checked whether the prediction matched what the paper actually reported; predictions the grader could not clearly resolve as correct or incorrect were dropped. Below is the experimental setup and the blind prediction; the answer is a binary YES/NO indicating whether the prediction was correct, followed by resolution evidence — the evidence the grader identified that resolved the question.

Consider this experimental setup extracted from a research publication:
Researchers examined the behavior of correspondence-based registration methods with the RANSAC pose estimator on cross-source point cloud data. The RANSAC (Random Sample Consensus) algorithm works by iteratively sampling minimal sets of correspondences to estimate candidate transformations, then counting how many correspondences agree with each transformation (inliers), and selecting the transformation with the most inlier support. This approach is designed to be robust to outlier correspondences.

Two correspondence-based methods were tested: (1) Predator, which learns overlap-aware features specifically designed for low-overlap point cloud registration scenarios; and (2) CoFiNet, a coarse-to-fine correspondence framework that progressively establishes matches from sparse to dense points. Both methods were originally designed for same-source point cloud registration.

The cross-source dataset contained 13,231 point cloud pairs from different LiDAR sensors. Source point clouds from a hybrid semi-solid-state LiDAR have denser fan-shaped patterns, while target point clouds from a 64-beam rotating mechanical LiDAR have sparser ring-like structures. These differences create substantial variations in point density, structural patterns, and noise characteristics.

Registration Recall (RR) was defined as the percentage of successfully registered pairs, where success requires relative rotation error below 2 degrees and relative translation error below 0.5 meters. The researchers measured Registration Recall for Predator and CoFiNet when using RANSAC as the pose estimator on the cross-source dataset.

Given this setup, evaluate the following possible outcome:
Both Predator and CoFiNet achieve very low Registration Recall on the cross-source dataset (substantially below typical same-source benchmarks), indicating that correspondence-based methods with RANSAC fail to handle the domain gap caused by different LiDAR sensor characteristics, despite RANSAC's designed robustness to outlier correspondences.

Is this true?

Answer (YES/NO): YES